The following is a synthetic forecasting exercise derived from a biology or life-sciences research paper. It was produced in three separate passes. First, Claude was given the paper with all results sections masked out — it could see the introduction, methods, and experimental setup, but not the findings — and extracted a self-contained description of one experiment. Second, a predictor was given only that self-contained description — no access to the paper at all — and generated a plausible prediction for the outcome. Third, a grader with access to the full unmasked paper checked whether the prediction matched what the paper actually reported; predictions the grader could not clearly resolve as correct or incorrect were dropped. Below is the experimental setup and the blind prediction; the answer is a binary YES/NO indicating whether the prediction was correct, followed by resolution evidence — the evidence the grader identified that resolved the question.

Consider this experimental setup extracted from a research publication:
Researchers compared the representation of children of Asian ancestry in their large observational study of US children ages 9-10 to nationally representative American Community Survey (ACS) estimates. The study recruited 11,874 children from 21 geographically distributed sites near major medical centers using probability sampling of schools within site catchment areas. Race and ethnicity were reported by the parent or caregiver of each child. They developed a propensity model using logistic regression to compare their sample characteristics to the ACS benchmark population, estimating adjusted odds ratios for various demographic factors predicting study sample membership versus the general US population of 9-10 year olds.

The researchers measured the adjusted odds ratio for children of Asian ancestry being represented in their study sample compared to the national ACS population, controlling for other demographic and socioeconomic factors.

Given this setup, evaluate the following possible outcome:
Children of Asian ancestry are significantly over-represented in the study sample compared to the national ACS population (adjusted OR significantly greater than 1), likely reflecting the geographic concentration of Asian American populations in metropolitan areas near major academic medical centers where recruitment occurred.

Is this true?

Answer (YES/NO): NO